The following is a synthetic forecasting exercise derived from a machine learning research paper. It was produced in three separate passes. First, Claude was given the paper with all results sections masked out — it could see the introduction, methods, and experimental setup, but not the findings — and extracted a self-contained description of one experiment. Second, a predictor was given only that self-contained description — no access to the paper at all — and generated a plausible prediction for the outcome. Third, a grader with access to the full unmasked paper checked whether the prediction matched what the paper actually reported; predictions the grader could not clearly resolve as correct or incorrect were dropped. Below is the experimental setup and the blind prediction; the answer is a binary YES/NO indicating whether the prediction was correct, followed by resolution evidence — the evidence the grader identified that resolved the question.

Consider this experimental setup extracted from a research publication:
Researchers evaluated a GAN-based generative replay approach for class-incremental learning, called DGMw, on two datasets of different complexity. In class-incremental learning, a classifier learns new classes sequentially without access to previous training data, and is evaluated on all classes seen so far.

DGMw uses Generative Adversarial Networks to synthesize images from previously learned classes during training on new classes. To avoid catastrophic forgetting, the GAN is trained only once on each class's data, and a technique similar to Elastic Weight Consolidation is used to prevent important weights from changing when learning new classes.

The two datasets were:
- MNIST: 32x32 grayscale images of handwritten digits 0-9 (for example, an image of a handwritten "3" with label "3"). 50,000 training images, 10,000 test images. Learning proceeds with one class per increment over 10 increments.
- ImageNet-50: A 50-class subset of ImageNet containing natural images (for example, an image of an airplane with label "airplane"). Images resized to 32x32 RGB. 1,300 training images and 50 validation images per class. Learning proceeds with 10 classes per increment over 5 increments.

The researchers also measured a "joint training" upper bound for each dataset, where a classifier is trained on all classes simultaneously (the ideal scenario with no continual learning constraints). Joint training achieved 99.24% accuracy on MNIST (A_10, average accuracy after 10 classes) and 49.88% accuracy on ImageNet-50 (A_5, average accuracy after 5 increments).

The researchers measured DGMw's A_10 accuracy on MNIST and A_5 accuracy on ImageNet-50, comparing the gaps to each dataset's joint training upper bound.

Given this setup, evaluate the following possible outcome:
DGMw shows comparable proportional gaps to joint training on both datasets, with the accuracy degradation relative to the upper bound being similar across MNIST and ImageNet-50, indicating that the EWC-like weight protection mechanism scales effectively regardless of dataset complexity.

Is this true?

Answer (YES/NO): NO